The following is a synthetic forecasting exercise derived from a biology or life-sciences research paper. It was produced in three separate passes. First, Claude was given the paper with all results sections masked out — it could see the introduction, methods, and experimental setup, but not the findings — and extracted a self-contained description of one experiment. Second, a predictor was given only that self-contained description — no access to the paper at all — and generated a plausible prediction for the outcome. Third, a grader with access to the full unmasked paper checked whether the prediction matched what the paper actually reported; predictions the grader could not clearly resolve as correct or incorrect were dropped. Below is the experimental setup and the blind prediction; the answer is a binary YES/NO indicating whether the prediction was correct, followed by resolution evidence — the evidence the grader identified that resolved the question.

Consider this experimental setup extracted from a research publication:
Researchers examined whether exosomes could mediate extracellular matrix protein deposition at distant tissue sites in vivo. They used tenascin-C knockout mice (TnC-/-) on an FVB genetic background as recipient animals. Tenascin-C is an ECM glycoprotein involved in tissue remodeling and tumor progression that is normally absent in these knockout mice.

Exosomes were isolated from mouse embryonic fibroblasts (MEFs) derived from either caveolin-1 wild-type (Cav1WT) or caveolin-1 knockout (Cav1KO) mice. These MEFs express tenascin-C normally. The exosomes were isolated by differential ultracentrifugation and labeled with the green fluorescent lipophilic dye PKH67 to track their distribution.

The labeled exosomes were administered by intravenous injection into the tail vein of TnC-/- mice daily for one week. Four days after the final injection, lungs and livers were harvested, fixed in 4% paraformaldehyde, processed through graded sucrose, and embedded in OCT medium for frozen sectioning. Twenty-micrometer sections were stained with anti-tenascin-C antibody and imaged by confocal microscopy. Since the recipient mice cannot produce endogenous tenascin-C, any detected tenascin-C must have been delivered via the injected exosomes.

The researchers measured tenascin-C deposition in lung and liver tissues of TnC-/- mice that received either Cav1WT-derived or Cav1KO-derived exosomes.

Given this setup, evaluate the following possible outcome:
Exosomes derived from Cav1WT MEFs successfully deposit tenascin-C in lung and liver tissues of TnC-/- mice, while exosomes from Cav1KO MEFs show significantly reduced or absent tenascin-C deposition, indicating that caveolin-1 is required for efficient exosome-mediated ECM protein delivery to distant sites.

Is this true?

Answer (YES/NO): YES